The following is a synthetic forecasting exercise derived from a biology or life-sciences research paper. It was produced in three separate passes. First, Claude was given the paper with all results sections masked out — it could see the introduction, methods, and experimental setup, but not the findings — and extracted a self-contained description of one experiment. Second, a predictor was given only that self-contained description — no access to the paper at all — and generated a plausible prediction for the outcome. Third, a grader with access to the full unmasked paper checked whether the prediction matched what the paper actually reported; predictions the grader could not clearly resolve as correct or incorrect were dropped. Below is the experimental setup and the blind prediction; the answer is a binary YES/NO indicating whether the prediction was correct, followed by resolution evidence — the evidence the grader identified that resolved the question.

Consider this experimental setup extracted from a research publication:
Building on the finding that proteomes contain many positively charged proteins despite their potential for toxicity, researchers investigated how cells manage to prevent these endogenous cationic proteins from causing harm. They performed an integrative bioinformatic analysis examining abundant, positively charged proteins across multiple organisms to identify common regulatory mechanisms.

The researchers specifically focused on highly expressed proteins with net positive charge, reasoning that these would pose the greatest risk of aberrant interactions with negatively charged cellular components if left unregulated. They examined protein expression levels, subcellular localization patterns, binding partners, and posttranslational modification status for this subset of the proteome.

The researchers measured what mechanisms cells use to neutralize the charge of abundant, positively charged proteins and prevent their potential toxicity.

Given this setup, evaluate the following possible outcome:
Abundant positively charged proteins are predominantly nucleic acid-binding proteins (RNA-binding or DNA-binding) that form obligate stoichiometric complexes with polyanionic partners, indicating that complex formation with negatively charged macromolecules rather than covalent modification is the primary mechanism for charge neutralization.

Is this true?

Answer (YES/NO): NO